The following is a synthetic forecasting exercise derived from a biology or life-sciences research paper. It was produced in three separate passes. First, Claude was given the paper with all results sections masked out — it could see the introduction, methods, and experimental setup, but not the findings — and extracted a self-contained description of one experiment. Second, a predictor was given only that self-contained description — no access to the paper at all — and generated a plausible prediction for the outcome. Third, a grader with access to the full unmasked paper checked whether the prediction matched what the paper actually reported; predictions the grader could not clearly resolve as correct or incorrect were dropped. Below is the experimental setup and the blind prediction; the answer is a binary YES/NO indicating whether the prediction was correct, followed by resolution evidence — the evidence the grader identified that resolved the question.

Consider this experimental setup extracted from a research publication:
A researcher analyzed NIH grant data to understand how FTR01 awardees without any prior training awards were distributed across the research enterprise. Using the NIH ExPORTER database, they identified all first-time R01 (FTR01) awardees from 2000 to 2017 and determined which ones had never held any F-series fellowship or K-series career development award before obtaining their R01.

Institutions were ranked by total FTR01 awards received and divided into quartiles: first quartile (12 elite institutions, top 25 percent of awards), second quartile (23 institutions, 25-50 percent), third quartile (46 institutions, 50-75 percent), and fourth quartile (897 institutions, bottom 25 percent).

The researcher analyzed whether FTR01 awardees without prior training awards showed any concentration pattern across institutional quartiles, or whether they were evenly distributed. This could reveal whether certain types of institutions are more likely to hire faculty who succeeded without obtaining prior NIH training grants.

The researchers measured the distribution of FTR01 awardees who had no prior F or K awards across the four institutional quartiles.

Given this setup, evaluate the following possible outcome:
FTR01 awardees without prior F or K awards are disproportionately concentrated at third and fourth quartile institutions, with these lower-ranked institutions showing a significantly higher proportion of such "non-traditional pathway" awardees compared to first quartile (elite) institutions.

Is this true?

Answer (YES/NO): NO